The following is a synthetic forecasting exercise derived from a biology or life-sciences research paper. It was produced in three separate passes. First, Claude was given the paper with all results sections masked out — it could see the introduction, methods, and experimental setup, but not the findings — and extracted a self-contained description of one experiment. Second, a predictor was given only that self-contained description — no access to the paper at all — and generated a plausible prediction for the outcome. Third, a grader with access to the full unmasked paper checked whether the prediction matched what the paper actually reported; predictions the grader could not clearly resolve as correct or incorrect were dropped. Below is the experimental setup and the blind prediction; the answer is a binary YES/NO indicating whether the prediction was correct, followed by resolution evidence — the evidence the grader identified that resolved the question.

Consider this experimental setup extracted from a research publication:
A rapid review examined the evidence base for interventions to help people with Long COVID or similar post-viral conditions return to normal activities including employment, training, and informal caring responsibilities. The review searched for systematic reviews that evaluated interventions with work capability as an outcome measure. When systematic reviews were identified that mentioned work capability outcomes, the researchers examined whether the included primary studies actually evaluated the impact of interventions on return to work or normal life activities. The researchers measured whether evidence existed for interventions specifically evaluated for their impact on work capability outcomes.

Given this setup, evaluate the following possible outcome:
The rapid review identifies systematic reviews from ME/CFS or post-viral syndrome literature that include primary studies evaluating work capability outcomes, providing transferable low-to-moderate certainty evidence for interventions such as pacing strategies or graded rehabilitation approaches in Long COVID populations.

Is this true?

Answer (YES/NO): NO